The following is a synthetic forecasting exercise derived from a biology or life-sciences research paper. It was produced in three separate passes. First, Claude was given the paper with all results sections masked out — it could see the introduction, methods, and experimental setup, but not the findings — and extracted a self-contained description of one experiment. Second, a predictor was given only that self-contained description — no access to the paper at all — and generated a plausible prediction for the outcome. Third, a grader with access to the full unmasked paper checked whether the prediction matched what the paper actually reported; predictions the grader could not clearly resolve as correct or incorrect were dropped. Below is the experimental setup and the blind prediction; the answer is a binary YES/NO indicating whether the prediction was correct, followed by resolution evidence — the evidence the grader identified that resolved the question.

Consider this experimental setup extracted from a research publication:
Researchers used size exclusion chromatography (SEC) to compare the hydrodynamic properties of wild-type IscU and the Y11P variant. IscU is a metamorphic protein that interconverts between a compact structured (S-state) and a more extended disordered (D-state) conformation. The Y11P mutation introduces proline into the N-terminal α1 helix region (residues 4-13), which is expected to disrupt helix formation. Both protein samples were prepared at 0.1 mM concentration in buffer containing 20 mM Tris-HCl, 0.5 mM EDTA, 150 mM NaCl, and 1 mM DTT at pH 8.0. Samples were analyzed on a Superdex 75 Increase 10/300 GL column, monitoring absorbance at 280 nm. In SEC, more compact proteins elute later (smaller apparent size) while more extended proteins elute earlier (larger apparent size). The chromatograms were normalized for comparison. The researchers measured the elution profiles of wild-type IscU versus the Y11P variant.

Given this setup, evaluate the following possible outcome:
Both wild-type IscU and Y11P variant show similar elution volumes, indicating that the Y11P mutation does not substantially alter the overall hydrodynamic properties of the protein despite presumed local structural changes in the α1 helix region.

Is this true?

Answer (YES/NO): NO